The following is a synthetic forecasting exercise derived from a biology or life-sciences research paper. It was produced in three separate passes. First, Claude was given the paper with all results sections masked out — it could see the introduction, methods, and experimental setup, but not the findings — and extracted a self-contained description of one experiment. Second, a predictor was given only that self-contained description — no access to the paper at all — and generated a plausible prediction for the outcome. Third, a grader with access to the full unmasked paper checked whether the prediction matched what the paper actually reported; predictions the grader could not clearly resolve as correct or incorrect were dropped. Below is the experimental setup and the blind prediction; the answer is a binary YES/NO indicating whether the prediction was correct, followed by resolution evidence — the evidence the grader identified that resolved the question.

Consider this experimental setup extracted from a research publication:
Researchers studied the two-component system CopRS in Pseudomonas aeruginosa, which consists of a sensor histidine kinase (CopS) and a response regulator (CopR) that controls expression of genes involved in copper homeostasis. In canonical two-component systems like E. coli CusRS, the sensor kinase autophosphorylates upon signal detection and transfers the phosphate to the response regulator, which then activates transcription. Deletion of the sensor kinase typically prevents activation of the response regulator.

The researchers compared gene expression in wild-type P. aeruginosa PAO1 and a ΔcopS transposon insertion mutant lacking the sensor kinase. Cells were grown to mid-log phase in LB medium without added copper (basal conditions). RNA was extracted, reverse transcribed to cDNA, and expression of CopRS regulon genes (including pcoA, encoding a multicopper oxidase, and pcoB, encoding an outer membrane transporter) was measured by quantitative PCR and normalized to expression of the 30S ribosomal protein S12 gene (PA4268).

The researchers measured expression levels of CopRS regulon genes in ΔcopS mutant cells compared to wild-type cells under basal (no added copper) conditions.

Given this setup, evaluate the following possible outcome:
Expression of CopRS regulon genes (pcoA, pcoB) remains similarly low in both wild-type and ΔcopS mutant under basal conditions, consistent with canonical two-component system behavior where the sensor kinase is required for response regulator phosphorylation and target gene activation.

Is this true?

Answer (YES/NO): NO